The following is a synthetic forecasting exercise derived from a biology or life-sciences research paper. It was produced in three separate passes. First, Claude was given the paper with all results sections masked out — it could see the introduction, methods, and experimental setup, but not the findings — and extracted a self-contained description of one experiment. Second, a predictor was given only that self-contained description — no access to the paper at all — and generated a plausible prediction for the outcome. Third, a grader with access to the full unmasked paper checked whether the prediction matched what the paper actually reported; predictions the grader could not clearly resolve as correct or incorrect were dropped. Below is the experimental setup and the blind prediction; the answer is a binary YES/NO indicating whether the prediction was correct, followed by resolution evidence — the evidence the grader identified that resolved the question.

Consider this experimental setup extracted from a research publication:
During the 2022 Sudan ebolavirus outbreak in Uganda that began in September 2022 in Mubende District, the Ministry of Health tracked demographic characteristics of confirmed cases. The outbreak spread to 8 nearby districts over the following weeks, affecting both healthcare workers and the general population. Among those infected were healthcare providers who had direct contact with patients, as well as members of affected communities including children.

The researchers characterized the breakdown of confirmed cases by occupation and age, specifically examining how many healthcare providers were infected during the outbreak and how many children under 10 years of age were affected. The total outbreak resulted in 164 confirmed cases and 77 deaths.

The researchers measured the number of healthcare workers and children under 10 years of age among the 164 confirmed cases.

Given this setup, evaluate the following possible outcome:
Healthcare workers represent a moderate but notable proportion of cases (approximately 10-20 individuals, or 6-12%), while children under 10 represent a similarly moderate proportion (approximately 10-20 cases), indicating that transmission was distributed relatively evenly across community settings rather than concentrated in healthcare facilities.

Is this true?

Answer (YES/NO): NO